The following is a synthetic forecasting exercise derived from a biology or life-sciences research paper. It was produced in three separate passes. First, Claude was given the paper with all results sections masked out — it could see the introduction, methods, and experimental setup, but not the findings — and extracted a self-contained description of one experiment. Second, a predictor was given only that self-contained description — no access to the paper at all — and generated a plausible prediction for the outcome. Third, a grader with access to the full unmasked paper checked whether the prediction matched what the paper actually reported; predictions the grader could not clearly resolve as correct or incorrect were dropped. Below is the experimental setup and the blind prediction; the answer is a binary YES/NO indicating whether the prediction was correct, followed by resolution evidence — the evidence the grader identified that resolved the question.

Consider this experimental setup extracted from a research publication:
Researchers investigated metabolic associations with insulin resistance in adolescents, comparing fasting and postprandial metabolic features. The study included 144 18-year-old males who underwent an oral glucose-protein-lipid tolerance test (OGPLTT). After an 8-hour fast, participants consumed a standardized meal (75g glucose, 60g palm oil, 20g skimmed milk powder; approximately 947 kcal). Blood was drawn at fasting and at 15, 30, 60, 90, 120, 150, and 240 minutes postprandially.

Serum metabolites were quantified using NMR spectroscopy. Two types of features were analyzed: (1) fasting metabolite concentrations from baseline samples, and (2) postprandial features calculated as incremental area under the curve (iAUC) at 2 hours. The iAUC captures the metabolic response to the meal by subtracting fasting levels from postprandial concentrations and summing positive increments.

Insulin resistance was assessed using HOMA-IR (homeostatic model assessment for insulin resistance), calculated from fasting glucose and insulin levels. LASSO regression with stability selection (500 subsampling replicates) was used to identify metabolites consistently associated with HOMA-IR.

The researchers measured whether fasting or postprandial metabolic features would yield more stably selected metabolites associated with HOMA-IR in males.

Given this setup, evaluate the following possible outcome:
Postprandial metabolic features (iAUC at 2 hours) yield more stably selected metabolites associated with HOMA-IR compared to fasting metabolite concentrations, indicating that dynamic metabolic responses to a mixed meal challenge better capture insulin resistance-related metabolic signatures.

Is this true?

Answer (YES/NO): NO